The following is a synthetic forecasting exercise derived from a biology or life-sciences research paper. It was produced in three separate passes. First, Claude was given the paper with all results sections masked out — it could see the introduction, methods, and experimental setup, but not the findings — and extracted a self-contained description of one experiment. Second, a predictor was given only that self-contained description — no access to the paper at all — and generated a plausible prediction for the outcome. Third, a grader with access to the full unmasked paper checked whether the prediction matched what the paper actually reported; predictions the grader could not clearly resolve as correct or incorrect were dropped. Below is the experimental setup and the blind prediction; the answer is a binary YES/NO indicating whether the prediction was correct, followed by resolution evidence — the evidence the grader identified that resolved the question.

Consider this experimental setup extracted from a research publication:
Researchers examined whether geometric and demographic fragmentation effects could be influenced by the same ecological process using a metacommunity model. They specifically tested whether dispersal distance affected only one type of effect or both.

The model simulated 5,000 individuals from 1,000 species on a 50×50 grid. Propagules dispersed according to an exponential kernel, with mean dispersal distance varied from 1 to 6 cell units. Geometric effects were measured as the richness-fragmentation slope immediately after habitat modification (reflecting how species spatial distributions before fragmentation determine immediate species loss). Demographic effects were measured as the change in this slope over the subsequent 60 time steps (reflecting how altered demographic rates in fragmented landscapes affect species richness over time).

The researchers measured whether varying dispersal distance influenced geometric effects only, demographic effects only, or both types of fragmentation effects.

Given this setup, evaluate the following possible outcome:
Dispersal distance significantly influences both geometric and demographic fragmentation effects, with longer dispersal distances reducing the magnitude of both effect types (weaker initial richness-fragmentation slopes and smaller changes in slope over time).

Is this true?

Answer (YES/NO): NO